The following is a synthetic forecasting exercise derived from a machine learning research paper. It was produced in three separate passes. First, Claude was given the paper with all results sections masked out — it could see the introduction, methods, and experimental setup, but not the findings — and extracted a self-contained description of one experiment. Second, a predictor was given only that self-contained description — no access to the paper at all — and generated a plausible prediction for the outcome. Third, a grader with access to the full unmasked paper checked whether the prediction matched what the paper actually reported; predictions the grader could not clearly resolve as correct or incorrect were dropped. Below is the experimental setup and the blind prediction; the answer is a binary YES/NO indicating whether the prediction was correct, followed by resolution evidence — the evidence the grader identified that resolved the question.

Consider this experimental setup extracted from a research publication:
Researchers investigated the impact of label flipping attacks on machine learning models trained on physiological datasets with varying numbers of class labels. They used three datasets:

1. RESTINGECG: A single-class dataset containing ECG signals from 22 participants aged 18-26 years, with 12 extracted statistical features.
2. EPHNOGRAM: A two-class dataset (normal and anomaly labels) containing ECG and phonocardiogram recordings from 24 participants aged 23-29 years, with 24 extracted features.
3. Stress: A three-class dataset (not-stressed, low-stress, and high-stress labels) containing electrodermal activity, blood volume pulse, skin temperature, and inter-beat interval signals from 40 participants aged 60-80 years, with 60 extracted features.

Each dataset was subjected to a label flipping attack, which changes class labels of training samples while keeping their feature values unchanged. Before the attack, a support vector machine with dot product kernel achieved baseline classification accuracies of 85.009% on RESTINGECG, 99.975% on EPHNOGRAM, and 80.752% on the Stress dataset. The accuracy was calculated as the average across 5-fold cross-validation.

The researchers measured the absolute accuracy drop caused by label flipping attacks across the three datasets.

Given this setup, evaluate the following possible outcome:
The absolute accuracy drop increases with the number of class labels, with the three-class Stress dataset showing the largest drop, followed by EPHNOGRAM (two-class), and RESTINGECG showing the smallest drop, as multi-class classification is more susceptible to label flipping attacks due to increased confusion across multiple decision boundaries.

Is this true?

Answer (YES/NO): NO